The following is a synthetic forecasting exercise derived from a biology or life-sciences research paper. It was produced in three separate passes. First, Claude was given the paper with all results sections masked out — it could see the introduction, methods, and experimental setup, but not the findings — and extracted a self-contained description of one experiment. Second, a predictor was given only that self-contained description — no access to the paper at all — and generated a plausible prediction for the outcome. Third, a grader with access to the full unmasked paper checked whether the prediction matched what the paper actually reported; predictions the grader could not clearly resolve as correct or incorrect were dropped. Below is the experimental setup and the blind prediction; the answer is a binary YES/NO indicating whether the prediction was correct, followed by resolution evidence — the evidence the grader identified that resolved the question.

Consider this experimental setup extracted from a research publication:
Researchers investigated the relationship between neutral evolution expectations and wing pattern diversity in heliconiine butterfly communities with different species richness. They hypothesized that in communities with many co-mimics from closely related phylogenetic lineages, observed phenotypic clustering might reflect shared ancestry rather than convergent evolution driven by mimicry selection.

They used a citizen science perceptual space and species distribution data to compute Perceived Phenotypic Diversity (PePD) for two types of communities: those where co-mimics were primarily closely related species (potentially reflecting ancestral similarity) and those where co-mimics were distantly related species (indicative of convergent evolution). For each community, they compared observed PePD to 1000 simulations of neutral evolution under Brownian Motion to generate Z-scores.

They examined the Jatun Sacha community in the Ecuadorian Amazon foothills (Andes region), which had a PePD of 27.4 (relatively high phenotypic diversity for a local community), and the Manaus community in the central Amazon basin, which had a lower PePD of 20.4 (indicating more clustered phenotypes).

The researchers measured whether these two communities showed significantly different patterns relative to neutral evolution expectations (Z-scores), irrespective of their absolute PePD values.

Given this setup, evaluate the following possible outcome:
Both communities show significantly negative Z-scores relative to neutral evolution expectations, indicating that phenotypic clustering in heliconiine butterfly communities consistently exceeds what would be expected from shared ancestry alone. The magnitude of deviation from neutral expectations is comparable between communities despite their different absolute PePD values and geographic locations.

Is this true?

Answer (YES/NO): NO